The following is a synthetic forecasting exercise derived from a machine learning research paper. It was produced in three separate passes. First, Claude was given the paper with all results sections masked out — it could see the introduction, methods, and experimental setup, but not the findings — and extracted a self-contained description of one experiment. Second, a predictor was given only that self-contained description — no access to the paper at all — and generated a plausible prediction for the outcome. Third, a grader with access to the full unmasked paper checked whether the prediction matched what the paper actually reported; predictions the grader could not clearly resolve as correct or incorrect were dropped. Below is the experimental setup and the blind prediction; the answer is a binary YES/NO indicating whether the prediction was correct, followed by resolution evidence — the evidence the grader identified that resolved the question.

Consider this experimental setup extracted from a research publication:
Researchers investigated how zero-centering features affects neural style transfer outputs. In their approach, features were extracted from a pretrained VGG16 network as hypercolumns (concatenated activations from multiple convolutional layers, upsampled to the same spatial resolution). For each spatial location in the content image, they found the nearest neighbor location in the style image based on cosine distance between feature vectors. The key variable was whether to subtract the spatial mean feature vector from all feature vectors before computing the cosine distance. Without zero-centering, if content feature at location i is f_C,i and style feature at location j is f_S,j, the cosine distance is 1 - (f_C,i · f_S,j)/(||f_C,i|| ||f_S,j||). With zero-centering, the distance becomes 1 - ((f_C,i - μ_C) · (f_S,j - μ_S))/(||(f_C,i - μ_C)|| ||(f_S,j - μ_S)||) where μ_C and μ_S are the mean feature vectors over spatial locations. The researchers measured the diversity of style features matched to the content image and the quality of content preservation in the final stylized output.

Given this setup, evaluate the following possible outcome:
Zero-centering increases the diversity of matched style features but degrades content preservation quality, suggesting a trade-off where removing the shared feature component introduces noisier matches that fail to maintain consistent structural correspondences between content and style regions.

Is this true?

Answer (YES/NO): NO